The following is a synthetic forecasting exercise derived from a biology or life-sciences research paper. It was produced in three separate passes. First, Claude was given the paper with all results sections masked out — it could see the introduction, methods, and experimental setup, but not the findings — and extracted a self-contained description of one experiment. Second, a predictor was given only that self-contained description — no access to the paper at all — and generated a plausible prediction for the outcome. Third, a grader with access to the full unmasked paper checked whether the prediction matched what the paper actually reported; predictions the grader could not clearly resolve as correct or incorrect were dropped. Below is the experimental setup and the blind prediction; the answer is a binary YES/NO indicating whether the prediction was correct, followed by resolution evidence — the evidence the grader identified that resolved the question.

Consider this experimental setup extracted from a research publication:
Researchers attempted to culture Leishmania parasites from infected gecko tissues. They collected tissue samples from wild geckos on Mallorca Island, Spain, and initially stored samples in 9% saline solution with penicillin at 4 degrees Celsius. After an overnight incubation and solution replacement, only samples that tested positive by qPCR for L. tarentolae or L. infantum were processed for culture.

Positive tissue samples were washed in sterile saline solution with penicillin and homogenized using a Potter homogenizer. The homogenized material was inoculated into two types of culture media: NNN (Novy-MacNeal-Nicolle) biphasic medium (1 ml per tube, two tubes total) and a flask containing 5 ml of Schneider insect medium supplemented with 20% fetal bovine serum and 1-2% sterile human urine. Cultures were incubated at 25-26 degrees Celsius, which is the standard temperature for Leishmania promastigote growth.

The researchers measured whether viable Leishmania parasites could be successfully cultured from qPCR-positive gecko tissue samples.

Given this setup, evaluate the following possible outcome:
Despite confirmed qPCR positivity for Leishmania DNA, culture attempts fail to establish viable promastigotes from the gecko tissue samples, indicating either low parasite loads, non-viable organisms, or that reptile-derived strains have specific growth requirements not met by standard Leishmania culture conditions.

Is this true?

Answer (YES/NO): NO